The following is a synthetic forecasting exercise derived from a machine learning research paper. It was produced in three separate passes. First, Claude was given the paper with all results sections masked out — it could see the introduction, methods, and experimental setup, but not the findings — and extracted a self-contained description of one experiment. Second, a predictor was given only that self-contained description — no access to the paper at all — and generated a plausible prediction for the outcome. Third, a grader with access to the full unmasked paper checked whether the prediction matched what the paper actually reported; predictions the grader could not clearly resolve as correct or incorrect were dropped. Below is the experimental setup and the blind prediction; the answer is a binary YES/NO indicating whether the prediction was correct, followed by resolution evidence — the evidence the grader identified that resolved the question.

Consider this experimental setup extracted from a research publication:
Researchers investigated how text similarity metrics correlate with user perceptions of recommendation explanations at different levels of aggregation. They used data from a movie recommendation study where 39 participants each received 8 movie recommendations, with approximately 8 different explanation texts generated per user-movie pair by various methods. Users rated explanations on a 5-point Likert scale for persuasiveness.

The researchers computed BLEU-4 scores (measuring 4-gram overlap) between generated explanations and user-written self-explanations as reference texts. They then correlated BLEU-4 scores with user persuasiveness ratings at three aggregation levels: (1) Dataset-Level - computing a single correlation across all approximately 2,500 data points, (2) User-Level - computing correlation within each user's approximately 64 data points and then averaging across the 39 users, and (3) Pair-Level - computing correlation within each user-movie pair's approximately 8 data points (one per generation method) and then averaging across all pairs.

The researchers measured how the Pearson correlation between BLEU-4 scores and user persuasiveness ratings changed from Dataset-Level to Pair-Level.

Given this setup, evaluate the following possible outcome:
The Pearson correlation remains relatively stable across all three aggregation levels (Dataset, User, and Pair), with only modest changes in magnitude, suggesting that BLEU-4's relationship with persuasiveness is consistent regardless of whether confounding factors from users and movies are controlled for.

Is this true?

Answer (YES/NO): NO